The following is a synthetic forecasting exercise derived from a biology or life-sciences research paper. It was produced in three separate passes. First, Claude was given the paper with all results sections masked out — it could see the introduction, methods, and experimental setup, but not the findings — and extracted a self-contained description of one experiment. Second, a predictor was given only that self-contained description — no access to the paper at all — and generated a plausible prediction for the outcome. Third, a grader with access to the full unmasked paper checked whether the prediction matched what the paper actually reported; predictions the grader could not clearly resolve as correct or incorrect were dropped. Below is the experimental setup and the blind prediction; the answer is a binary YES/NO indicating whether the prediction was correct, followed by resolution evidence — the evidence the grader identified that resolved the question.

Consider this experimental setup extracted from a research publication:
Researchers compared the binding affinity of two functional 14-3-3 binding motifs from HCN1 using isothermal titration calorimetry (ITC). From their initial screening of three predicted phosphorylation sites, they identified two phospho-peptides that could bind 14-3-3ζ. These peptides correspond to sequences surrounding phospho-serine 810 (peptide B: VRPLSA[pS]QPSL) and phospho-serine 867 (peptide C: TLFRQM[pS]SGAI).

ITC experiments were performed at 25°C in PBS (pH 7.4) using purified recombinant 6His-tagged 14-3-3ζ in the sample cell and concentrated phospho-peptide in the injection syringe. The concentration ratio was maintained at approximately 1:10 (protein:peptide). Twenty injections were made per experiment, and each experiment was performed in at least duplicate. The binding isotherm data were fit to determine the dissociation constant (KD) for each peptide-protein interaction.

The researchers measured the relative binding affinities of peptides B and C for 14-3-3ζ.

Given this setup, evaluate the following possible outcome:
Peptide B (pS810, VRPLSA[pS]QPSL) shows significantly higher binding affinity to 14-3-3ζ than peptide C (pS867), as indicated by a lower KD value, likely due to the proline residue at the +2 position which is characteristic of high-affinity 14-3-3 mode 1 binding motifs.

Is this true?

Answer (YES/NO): NO